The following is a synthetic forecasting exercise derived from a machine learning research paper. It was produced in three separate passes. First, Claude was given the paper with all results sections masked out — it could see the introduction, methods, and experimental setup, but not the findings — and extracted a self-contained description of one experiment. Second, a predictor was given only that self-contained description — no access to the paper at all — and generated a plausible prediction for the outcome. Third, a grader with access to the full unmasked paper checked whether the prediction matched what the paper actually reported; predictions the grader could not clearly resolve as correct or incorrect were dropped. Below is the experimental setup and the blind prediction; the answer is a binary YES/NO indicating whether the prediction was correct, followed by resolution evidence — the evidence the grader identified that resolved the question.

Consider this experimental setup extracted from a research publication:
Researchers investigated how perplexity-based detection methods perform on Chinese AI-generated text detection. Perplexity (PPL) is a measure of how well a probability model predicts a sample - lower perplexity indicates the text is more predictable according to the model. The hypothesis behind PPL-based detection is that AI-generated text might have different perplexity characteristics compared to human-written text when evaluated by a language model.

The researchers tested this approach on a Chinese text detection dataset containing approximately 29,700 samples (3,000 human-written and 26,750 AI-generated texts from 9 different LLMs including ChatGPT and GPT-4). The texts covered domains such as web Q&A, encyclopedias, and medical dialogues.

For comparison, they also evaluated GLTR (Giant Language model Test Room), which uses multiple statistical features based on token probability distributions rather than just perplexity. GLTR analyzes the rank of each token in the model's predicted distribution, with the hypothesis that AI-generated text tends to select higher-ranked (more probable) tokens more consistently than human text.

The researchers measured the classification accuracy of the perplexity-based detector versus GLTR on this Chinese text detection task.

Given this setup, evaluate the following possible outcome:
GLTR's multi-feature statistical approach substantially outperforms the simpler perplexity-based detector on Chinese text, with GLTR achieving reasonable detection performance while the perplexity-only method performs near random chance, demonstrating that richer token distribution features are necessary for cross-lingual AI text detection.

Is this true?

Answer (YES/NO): NO